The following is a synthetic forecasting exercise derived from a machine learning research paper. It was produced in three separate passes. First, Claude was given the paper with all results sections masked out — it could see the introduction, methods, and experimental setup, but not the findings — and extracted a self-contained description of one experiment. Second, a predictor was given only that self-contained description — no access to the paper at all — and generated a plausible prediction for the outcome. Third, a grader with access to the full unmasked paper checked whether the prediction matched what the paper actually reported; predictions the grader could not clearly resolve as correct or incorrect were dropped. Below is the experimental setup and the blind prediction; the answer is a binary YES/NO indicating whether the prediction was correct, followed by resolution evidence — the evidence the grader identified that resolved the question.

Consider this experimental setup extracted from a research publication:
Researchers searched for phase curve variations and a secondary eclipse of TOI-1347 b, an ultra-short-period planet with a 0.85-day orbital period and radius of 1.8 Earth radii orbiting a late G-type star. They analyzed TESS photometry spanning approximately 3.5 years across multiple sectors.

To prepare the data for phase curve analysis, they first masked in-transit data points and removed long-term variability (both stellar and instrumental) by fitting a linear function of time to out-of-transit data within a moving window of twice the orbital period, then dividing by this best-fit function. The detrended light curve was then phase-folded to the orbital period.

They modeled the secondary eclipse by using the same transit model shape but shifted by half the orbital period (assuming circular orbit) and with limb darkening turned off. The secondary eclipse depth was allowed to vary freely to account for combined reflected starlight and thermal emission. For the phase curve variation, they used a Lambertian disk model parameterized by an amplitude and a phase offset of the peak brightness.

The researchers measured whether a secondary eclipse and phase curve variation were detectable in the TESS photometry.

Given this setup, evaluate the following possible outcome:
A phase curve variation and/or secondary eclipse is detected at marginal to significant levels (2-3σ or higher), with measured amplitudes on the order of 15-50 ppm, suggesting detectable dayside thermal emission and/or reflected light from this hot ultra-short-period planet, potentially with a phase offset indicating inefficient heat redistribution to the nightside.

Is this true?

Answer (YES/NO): YES